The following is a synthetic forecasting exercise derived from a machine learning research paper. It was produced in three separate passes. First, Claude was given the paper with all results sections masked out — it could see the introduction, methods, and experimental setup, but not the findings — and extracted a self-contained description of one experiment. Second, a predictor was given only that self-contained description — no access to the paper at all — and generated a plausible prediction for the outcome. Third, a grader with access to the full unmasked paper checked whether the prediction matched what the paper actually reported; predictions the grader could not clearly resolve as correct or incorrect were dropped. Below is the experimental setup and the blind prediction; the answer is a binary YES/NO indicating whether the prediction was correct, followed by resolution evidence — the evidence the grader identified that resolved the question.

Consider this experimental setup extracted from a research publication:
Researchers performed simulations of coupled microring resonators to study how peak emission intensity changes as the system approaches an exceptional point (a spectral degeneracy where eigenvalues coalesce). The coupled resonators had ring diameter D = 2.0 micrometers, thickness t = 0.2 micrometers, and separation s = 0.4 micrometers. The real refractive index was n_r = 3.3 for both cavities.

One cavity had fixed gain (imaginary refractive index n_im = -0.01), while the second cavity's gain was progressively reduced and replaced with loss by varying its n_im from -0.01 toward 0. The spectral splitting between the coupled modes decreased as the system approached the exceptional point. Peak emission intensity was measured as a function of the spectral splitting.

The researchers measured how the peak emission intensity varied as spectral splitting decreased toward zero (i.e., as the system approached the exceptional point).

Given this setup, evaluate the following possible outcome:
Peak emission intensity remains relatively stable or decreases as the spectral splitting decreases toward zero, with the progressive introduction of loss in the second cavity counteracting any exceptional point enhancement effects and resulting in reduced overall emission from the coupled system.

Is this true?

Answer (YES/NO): NO